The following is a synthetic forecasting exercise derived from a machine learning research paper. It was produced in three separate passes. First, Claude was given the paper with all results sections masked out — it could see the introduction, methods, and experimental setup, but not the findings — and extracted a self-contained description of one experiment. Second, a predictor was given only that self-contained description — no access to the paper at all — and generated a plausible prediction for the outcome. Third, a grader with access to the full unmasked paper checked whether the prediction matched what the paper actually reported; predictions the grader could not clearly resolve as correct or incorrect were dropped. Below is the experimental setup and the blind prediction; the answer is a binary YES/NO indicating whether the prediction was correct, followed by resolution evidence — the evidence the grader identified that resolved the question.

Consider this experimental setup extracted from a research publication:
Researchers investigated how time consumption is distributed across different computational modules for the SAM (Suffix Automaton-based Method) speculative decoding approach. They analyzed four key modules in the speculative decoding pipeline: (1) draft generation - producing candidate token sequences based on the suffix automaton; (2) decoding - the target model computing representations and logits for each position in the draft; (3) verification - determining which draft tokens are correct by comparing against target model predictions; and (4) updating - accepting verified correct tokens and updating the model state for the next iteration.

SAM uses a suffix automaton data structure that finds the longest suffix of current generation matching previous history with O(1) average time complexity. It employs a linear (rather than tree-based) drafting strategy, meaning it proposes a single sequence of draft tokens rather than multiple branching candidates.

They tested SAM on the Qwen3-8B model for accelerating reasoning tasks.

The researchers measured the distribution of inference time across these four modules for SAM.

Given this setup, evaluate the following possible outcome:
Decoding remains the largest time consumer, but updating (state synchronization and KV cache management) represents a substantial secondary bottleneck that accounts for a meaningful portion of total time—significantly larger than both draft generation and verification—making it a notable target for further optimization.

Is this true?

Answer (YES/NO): NO